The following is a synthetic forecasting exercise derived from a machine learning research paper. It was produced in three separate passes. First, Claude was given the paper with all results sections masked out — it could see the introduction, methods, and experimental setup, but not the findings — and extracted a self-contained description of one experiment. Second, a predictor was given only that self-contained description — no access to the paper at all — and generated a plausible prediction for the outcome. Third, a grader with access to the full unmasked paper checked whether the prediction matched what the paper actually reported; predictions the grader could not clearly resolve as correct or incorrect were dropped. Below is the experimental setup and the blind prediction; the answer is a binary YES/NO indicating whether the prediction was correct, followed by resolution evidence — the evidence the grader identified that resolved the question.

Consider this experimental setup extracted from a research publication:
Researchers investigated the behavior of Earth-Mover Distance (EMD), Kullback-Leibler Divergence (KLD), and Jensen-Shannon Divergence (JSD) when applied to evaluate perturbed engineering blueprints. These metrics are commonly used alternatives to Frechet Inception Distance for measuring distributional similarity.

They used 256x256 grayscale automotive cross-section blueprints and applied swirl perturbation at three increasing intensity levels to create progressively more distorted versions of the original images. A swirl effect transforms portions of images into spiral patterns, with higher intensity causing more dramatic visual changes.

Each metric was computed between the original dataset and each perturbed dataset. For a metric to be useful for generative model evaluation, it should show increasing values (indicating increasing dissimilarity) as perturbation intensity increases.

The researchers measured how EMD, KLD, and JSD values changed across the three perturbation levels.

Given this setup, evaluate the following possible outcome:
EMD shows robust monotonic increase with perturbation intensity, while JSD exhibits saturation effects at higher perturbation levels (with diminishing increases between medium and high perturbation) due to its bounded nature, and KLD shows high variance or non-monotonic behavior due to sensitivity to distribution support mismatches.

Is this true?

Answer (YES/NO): NO